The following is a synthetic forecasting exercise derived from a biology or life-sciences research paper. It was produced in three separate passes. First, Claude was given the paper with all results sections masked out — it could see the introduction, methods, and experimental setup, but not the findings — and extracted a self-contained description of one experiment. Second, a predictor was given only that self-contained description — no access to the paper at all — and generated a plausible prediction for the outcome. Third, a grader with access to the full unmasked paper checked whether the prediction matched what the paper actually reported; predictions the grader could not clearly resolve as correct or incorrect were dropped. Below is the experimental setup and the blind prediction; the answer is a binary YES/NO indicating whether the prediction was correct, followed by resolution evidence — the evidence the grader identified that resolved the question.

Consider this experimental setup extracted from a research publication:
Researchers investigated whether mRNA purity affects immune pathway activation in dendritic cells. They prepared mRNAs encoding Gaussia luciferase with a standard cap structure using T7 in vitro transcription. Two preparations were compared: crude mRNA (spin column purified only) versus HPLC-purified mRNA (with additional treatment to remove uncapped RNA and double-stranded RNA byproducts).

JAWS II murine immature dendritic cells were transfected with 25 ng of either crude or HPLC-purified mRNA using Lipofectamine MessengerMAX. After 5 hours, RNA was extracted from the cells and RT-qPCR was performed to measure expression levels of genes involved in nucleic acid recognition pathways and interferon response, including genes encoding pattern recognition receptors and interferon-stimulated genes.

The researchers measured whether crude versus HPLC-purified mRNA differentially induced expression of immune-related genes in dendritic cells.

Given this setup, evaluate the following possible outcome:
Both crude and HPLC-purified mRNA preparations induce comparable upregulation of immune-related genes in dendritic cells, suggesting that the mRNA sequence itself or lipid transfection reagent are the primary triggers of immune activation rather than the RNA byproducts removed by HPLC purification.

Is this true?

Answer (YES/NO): NO